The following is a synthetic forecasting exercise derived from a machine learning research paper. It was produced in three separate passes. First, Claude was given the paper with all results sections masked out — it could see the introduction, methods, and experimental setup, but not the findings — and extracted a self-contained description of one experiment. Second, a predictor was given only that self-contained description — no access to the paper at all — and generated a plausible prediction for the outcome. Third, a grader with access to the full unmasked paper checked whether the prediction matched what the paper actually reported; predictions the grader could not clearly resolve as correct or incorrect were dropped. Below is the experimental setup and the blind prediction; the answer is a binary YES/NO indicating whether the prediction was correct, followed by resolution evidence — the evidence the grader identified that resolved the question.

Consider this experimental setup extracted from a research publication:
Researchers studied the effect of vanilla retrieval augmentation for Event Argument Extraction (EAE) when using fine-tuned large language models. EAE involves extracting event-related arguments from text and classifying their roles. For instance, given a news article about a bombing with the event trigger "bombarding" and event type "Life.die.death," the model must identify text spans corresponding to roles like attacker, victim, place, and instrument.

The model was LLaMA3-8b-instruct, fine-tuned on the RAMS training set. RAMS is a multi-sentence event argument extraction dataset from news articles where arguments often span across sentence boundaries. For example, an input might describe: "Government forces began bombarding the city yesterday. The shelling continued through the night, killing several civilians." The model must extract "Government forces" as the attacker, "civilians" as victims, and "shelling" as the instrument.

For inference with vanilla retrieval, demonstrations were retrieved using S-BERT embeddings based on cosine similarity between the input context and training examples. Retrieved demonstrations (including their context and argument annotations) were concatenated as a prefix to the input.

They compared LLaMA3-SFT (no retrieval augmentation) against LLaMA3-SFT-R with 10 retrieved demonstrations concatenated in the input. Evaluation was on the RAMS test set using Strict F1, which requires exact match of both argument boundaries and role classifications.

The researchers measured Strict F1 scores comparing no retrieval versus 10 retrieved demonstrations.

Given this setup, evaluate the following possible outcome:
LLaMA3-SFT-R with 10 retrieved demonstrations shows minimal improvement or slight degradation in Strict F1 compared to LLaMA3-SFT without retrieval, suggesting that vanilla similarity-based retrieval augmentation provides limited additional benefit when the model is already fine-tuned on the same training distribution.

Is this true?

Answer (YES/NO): NO